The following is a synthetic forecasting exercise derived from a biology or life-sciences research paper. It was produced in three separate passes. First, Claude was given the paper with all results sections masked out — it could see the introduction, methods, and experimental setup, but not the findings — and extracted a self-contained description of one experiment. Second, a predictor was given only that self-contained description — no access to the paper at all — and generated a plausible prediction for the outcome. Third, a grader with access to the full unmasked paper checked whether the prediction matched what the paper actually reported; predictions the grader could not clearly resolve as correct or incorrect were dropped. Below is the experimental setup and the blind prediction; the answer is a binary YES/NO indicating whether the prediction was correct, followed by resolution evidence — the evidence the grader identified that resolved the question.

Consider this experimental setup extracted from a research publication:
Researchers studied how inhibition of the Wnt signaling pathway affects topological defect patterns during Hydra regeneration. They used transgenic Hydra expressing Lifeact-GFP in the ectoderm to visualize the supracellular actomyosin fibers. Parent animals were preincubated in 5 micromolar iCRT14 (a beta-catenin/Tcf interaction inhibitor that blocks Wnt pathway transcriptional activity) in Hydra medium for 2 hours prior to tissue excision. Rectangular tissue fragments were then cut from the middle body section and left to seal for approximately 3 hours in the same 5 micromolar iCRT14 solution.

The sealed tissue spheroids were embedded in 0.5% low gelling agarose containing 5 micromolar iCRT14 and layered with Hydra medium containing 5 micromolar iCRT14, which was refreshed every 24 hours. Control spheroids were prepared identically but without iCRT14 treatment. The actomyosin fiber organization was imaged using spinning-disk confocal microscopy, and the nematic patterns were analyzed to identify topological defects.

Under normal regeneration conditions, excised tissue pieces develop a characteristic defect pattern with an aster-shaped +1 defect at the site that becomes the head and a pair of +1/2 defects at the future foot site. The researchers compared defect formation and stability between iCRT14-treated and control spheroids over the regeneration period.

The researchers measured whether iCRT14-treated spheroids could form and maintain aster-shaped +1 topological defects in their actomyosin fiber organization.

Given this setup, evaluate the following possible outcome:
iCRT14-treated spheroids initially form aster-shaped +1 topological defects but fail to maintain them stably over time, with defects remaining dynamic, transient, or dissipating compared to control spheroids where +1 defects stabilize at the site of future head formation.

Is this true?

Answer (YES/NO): NO